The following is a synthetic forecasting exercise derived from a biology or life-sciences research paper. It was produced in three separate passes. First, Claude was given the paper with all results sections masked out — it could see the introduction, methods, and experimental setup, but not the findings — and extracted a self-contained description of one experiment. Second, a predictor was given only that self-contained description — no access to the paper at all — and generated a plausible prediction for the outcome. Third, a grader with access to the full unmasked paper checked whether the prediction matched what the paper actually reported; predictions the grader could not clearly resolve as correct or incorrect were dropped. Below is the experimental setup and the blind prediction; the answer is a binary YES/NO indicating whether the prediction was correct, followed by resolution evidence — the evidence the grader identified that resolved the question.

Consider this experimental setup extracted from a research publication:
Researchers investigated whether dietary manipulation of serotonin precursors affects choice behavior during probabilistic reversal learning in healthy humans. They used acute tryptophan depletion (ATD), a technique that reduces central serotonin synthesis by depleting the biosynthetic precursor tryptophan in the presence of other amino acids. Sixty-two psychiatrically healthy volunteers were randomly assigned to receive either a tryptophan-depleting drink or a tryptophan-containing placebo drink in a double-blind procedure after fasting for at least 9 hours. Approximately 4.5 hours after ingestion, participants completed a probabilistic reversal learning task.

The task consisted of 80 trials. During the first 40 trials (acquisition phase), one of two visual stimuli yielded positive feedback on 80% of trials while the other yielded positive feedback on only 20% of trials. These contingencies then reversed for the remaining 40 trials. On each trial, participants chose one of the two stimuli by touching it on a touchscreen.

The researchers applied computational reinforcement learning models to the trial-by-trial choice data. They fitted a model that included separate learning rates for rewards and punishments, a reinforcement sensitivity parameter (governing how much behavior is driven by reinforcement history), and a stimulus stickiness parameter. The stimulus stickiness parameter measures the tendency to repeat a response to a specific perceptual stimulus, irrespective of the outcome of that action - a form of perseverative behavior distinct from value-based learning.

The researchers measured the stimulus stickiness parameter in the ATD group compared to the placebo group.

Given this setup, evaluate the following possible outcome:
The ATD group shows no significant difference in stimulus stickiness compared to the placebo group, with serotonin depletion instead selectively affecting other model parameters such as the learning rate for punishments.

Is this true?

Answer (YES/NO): NO